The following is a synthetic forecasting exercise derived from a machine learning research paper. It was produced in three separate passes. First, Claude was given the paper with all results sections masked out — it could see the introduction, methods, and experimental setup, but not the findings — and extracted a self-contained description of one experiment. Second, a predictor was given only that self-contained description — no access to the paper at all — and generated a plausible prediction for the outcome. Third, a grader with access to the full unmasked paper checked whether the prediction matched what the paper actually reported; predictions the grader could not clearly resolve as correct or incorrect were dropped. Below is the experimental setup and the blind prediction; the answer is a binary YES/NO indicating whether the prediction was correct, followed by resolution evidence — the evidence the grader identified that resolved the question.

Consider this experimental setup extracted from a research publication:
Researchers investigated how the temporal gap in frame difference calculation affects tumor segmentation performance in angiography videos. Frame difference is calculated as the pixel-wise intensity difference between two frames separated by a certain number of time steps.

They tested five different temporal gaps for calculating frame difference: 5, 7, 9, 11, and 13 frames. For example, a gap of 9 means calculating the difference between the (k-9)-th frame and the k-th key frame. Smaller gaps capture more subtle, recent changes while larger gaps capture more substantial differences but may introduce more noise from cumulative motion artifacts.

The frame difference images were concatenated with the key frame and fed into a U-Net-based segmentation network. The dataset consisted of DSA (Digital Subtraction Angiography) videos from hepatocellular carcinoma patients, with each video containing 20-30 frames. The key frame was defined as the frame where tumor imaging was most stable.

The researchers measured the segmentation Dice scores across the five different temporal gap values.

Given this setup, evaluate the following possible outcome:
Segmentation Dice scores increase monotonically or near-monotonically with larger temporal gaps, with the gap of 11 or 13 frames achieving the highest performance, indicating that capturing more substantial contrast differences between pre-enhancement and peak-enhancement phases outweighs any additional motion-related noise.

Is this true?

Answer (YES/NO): NO